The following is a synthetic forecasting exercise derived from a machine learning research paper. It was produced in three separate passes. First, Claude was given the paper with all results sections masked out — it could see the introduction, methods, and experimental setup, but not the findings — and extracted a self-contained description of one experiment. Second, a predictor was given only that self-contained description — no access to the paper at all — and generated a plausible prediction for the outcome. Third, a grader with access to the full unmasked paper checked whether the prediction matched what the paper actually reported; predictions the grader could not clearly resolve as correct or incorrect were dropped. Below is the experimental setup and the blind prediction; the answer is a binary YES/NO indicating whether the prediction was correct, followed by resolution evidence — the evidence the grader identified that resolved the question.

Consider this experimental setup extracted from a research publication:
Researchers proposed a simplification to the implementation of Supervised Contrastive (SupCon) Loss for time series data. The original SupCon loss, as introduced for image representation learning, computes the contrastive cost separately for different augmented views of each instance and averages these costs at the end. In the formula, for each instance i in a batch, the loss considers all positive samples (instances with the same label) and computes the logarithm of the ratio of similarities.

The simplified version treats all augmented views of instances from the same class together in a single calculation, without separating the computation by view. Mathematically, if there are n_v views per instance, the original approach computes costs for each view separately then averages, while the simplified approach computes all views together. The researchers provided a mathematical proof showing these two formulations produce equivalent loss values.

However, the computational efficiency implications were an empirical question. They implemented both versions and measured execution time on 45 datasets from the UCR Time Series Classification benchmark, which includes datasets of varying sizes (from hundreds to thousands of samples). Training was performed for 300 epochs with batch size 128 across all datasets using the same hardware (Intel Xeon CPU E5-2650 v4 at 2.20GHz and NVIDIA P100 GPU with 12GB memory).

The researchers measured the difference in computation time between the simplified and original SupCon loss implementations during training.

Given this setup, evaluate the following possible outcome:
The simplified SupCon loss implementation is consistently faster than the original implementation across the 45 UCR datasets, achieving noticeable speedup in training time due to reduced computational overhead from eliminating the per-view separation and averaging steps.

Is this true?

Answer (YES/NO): NO